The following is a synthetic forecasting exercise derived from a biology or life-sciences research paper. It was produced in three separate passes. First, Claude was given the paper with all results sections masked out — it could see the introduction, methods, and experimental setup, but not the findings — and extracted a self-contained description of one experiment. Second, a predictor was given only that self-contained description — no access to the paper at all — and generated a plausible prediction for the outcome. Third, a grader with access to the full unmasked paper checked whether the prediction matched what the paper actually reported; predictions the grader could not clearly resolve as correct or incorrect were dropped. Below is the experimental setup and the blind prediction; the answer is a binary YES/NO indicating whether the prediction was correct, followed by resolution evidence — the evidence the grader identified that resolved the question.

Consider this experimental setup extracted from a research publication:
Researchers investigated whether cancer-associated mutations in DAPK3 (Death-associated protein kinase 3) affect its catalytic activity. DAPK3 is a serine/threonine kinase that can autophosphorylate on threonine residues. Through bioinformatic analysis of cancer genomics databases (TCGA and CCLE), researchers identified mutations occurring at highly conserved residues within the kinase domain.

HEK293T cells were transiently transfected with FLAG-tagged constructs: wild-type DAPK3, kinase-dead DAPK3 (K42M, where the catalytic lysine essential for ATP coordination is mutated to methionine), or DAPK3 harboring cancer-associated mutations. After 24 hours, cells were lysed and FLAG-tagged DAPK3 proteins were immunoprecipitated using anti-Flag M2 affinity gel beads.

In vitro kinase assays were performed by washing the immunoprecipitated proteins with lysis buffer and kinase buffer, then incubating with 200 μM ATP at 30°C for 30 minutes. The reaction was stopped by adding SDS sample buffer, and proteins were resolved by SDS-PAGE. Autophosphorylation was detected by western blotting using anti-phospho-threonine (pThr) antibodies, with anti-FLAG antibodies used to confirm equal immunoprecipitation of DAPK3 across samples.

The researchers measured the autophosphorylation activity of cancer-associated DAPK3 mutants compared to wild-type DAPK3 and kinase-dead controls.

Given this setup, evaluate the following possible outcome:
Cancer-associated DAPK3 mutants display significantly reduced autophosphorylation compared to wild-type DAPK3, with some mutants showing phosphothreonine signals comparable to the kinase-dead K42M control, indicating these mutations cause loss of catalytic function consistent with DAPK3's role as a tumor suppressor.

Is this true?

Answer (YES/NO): YES